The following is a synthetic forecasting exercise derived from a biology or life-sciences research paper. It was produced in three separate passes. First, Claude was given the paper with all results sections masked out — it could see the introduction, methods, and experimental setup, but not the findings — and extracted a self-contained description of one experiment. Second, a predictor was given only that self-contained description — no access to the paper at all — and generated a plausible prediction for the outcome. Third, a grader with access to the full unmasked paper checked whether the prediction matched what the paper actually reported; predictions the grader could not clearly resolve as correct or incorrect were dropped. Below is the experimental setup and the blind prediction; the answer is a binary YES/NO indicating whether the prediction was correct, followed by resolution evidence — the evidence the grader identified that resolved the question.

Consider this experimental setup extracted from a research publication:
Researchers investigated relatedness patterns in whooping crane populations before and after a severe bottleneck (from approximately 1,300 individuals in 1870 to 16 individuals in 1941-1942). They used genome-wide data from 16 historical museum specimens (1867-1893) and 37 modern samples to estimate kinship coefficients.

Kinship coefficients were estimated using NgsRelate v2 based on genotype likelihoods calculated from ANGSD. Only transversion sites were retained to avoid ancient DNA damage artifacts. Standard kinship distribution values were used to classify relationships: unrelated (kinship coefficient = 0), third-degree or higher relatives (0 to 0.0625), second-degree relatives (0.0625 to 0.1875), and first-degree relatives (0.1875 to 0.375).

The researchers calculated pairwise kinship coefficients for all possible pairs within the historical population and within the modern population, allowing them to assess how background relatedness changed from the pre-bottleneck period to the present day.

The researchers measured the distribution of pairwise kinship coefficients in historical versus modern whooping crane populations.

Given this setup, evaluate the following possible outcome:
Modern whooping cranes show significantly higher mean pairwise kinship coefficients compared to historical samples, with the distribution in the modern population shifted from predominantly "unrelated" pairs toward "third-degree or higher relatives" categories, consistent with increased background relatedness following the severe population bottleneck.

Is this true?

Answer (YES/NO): NO